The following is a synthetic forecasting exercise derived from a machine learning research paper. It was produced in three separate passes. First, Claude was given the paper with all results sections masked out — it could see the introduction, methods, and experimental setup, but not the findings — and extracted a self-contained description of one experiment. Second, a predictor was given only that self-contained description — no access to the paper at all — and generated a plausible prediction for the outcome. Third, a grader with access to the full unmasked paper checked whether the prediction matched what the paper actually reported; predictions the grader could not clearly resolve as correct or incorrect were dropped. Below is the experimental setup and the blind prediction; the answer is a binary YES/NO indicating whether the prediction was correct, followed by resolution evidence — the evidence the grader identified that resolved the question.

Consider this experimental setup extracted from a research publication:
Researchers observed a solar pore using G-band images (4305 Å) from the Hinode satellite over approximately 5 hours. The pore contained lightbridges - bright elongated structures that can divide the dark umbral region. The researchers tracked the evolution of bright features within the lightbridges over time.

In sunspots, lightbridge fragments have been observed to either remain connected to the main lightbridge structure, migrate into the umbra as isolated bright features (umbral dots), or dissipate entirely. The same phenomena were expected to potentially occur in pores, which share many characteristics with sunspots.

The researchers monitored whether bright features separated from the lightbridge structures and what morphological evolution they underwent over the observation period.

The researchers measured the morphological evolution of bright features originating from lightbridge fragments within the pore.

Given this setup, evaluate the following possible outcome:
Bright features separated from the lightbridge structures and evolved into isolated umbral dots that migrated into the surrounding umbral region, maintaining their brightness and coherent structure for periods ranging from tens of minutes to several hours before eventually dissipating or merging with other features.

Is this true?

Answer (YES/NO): NO